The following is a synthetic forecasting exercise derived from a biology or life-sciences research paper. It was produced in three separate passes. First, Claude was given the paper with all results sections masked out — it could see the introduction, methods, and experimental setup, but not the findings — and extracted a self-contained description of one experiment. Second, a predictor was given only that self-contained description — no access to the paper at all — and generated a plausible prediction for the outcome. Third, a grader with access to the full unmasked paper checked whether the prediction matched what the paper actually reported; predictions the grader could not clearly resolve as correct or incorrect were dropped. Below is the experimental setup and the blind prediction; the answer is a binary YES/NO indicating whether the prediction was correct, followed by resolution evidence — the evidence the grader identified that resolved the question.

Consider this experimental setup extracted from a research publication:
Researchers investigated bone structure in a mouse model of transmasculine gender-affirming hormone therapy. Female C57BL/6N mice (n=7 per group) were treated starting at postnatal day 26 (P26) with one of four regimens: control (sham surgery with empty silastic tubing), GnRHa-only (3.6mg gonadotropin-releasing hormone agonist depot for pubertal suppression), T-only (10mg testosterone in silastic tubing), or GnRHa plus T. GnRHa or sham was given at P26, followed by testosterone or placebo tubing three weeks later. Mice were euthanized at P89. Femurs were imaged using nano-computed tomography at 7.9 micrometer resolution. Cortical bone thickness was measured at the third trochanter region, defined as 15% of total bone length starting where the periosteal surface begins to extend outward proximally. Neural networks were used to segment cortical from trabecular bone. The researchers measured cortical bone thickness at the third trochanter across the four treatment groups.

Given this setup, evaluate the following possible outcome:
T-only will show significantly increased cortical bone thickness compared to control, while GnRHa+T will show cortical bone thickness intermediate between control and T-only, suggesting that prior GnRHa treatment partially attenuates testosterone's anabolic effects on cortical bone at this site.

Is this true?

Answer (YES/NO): NO